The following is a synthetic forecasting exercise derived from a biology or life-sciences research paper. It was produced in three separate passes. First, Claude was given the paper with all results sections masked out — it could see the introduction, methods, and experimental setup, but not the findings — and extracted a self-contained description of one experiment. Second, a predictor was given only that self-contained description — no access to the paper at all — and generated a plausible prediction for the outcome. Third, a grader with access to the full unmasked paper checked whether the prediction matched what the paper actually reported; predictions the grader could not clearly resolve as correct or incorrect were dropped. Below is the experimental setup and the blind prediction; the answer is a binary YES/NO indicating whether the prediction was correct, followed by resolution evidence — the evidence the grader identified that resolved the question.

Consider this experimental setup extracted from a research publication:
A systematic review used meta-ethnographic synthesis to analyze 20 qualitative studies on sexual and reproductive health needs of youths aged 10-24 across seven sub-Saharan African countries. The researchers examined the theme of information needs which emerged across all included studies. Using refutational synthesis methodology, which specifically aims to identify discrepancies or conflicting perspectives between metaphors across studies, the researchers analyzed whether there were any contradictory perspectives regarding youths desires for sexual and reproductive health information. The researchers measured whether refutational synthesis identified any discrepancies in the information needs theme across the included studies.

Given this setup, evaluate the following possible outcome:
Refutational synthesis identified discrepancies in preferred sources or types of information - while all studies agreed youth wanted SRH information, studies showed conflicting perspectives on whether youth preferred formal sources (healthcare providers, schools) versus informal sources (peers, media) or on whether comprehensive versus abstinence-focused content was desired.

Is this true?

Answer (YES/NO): NO